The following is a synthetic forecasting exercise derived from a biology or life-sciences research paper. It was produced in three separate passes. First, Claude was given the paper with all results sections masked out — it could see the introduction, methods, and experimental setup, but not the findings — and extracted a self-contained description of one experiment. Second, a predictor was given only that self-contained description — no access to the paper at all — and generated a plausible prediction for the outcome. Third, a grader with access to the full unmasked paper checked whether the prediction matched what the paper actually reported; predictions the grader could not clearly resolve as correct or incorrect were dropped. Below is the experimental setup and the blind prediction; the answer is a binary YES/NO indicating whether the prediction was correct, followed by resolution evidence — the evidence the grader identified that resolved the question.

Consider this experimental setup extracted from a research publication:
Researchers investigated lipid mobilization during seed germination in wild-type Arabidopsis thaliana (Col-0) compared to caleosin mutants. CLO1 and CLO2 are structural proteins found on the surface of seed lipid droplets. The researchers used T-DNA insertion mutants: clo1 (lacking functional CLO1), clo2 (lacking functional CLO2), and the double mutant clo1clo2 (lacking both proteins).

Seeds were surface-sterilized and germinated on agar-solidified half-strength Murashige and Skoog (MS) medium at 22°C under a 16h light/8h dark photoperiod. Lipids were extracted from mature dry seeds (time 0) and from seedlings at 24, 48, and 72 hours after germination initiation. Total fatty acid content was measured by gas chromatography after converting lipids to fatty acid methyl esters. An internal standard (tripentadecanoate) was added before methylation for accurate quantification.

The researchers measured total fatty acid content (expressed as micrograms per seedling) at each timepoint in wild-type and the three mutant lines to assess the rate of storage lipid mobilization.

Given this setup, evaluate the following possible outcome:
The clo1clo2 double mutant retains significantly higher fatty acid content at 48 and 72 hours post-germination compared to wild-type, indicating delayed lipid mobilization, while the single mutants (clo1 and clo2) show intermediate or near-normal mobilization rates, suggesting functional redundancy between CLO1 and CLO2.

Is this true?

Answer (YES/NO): NO